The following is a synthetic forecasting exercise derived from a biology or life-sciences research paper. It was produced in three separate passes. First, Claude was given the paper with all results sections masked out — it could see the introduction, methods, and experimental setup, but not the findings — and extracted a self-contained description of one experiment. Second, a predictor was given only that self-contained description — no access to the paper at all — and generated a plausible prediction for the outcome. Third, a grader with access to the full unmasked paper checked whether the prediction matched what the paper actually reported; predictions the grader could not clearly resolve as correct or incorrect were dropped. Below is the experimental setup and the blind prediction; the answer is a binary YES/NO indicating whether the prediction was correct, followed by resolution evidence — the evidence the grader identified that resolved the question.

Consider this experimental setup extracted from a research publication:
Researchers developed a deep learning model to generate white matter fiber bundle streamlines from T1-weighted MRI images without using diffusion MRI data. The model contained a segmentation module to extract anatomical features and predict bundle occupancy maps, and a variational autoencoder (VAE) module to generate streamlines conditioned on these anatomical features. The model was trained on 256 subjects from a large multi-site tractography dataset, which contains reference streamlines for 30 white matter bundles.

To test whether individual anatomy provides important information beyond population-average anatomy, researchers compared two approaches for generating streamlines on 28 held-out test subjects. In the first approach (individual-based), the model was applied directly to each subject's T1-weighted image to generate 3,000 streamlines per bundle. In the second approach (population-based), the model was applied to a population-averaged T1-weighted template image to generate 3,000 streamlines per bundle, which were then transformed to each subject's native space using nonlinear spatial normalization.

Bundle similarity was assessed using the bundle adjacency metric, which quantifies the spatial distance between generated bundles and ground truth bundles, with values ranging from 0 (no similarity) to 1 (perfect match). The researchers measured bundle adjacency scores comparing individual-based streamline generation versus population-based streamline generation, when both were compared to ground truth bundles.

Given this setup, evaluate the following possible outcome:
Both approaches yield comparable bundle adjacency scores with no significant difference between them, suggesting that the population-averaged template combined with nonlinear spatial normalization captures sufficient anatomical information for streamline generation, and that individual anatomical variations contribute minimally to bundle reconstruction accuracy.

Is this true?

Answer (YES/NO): NO